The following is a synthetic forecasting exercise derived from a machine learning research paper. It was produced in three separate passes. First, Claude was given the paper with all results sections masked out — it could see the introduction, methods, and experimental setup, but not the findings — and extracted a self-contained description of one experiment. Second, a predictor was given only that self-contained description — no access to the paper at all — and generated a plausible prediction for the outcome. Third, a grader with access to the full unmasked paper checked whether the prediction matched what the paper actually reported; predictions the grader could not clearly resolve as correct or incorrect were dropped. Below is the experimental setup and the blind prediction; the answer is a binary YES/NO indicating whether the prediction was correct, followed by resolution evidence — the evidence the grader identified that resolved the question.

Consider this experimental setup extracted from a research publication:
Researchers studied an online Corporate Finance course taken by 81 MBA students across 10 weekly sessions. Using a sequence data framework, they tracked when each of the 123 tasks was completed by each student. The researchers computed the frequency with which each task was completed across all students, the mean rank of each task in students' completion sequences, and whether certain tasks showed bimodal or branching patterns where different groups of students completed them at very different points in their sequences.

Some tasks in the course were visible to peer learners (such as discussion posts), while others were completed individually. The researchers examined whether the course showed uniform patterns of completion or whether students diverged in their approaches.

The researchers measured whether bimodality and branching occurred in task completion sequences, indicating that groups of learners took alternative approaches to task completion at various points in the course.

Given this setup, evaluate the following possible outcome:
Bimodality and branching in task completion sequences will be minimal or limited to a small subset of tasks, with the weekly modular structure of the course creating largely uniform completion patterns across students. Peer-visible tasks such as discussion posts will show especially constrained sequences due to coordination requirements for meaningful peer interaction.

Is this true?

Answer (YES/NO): NO